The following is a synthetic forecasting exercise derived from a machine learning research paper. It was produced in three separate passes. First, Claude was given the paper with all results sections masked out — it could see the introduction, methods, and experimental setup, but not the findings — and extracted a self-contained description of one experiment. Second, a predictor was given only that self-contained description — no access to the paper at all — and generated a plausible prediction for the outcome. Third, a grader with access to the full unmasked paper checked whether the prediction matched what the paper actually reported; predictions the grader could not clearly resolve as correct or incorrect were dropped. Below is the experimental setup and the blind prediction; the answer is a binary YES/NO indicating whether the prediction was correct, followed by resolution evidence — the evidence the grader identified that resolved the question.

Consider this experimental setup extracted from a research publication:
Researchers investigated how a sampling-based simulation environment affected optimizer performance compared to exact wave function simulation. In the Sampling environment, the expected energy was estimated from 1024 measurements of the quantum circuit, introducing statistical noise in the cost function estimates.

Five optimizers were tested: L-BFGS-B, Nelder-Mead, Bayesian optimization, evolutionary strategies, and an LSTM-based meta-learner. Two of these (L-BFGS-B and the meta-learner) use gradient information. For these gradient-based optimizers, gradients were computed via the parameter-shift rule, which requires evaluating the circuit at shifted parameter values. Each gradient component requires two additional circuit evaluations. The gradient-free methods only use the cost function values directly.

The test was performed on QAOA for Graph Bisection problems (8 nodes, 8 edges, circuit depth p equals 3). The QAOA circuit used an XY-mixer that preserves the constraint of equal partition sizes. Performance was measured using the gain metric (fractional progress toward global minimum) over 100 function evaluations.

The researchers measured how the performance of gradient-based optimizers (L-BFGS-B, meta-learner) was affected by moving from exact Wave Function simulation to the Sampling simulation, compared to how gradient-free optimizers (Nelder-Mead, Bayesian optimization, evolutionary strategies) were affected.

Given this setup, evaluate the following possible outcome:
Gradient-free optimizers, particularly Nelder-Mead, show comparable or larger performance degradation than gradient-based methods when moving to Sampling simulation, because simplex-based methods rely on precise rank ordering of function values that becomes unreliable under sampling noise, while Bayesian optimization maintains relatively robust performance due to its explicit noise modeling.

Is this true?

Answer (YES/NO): NO